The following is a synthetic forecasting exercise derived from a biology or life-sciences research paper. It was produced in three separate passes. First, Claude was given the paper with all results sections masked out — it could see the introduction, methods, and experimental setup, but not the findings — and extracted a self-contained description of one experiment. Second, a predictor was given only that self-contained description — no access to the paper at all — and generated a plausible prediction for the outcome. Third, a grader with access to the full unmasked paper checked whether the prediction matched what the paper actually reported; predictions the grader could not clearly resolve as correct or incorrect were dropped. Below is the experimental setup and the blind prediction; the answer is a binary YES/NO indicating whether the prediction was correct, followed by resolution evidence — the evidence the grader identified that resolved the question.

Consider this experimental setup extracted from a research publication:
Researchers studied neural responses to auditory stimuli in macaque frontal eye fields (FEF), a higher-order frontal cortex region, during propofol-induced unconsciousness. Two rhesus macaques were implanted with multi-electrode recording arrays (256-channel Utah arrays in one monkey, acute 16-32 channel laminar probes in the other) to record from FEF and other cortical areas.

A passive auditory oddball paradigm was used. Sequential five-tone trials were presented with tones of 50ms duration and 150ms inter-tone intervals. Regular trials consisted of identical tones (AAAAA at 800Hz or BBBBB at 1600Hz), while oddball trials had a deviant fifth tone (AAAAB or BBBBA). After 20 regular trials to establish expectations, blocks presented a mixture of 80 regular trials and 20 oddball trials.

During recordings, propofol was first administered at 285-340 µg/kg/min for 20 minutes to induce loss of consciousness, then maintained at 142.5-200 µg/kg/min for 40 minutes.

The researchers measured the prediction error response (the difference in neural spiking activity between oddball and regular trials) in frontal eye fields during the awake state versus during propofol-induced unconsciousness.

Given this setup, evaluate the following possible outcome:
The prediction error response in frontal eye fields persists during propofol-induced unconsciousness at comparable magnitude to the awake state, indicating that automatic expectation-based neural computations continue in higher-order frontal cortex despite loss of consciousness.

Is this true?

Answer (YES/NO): NO